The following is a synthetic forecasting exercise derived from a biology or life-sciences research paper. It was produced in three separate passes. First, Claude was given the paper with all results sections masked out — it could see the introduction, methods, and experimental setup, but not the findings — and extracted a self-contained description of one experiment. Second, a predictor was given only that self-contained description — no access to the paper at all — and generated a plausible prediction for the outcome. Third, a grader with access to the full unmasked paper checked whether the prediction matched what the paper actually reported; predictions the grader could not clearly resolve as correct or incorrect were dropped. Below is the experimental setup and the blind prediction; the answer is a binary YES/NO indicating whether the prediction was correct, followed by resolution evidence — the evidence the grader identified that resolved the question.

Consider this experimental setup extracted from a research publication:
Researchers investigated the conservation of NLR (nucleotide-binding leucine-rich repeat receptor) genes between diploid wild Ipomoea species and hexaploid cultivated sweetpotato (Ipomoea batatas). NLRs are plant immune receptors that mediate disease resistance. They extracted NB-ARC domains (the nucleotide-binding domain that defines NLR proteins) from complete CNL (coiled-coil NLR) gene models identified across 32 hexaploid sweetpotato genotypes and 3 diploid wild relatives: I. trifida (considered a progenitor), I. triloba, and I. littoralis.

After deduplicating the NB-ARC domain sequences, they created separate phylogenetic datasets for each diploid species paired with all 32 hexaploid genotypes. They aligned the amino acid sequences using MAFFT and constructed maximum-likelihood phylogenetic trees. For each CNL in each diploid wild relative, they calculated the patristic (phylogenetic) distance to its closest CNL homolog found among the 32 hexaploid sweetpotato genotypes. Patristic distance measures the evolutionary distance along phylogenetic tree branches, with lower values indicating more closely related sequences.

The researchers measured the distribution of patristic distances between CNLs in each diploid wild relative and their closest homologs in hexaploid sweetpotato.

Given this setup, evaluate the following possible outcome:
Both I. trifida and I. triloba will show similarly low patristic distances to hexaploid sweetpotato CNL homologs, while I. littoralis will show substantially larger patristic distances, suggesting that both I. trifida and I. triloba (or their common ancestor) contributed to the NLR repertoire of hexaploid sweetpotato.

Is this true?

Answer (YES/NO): NO